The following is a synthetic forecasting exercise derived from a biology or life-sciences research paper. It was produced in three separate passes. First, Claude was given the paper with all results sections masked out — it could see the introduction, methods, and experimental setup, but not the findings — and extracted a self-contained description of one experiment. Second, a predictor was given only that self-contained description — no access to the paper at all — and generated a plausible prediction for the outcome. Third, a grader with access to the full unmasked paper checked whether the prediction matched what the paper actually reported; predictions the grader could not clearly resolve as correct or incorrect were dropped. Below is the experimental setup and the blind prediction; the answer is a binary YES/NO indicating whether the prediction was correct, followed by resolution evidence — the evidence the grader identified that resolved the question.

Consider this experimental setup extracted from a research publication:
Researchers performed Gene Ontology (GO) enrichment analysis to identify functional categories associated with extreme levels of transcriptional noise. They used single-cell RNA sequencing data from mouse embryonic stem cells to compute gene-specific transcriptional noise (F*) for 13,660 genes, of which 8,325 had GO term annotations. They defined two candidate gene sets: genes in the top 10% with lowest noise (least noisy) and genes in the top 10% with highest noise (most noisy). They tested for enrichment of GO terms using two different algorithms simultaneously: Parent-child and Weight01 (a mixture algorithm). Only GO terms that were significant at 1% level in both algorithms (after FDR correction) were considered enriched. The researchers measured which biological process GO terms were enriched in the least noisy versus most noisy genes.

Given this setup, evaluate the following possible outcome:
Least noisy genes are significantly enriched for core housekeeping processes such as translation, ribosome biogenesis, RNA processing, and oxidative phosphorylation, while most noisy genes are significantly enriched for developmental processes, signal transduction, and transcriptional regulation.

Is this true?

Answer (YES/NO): NO